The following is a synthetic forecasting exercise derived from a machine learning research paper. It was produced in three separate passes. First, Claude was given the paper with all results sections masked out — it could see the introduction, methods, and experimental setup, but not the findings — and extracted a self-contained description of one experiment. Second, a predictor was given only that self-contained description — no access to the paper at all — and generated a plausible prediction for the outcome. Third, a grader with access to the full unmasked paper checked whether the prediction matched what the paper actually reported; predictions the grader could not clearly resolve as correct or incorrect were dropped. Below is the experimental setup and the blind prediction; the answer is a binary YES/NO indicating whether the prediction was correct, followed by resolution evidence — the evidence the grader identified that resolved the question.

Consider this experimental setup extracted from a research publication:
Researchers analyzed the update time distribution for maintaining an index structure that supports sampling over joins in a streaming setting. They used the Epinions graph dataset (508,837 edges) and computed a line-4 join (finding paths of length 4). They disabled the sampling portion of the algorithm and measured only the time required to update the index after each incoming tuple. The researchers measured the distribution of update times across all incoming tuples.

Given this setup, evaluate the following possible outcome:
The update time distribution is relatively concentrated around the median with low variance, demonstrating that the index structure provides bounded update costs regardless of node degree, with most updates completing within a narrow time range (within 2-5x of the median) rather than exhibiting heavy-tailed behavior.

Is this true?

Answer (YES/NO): NO